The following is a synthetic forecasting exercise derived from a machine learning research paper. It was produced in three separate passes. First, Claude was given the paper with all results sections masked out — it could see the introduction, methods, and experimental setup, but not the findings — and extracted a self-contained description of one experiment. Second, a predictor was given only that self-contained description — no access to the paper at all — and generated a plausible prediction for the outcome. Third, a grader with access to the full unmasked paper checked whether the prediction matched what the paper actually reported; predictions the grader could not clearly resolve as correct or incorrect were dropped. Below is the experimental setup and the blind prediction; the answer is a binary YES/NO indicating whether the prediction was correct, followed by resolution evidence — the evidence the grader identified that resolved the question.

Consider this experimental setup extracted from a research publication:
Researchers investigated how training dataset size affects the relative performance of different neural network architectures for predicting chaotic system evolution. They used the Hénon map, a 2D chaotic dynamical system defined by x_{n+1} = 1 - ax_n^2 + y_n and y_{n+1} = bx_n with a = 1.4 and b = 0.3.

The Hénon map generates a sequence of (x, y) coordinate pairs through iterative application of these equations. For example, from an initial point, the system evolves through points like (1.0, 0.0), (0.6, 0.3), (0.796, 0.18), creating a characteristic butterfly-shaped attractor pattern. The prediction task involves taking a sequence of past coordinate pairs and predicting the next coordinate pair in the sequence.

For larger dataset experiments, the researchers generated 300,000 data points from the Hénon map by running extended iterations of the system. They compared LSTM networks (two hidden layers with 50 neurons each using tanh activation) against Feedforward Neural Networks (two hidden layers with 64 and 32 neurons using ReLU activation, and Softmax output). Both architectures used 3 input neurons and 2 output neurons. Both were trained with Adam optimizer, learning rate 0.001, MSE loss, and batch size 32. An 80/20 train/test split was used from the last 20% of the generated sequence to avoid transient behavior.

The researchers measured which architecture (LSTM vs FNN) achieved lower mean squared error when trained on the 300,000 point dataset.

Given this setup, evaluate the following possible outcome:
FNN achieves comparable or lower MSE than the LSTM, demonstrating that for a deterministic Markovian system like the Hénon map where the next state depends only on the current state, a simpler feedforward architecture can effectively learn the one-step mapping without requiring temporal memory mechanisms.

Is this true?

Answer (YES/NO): NO